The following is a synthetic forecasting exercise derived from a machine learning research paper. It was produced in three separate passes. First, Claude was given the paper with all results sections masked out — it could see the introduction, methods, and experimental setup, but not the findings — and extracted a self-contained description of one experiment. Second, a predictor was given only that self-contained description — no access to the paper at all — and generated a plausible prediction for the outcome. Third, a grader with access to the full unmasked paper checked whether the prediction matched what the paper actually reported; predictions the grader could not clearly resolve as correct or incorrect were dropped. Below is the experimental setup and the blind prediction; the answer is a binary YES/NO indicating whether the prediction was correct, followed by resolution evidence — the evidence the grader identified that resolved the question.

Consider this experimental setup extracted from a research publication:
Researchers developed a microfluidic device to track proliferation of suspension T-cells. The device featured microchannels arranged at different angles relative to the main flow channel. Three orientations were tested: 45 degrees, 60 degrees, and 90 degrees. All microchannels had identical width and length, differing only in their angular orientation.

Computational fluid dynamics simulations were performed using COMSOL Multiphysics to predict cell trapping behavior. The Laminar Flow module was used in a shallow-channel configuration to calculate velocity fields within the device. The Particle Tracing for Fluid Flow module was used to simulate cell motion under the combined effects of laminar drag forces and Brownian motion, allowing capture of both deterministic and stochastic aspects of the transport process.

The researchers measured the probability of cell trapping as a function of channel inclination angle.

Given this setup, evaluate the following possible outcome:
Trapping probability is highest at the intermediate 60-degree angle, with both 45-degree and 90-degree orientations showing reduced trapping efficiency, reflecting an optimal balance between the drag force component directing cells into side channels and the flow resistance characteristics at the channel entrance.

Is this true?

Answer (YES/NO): NO